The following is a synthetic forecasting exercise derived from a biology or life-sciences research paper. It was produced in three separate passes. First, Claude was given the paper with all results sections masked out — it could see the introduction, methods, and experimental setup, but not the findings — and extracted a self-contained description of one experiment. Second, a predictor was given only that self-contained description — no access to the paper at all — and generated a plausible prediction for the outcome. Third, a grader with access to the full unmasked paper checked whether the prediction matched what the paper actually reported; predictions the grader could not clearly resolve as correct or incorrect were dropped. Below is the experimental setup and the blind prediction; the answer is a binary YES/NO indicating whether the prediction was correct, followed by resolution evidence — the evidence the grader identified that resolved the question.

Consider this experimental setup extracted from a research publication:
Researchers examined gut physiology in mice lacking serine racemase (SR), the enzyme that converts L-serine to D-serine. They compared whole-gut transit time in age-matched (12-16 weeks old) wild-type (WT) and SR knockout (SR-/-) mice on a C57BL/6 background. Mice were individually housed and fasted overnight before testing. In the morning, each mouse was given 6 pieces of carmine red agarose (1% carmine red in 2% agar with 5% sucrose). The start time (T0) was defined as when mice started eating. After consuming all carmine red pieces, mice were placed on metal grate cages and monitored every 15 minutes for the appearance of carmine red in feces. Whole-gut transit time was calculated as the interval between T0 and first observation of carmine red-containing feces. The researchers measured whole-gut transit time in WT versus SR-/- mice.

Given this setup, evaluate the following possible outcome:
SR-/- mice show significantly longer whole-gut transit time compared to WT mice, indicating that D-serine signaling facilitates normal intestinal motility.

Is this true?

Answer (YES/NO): NO